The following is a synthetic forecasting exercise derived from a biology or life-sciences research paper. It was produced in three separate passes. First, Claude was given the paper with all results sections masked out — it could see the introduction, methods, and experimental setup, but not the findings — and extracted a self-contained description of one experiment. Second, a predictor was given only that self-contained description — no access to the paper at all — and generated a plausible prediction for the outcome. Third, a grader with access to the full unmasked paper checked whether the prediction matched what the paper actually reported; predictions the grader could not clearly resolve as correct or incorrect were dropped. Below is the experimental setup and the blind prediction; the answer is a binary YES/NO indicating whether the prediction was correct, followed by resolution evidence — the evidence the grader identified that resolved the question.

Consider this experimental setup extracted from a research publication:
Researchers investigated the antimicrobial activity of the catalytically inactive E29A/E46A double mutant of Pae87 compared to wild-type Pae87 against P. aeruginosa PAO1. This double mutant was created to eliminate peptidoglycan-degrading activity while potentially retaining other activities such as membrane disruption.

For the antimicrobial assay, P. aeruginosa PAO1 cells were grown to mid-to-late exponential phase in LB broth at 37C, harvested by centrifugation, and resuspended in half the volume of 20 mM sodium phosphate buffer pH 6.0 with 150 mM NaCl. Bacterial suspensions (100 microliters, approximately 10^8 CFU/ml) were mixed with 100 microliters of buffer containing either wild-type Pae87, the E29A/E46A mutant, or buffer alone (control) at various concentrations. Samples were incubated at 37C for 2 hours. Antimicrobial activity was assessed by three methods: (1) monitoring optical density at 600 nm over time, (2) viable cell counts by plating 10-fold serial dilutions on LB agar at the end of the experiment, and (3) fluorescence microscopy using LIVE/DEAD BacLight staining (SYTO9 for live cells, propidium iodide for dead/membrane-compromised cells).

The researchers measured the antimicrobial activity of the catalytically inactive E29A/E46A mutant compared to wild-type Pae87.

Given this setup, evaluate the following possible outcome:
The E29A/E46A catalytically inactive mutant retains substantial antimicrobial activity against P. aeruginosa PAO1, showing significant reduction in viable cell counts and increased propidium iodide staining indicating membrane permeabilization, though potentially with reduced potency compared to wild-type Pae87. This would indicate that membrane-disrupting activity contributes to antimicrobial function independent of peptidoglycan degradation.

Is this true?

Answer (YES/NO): NO